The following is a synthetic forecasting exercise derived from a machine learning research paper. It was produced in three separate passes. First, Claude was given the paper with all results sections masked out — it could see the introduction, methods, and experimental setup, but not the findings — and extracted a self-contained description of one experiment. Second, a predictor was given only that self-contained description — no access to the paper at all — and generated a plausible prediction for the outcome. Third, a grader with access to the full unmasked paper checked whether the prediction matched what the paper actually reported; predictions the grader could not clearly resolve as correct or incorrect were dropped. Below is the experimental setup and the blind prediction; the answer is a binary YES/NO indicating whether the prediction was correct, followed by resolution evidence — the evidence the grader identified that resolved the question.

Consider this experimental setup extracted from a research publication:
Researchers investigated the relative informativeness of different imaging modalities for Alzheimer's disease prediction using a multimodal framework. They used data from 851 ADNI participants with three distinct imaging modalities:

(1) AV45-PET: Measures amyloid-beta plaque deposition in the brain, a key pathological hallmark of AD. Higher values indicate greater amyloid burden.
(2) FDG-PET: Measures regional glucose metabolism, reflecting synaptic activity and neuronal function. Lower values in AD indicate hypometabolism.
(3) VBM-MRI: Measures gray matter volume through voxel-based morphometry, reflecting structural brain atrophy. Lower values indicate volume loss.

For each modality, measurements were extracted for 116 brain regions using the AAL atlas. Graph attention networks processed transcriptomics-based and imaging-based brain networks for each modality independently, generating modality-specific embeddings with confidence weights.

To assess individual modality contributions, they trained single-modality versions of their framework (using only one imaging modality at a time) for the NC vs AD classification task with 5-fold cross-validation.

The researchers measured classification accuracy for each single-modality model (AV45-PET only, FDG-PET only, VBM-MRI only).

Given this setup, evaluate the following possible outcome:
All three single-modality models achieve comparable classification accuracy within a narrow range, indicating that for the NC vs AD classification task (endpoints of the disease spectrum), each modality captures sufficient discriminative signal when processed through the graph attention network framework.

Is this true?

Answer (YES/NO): NO